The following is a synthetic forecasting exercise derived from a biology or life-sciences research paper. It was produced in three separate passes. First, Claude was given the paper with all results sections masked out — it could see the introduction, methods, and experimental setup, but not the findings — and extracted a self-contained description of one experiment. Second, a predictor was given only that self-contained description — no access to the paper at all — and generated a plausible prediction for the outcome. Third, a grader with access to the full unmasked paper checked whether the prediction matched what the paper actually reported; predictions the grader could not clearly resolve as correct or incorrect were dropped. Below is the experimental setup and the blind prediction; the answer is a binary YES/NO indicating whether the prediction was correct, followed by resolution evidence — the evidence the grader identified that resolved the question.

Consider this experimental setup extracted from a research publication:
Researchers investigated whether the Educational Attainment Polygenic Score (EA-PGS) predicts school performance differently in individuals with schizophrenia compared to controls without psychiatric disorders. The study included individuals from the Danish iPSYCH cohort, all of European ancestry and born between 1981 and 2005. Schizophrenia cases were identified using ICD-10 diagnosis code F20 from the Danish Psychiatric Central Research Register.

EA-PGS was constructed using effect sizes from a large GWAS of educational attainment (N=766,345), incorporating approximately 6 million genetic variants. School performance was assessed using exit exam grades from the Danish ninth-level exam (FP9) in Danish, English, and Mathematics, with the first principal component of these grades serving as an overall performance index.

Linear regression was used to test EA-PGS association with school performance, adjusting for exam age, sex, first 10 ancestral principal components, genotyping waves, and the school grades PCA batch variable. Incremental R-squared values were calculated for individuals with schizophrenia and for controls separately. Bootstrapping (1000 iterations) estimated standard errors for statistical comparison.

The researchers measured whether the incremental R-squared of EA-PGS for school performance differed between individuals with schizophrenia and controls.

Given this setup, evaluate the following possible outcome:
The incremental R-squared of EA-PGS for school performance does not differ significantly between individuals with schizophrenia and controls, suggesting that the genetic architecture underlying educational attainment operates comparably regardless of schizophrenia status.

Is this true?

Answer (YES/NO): YES